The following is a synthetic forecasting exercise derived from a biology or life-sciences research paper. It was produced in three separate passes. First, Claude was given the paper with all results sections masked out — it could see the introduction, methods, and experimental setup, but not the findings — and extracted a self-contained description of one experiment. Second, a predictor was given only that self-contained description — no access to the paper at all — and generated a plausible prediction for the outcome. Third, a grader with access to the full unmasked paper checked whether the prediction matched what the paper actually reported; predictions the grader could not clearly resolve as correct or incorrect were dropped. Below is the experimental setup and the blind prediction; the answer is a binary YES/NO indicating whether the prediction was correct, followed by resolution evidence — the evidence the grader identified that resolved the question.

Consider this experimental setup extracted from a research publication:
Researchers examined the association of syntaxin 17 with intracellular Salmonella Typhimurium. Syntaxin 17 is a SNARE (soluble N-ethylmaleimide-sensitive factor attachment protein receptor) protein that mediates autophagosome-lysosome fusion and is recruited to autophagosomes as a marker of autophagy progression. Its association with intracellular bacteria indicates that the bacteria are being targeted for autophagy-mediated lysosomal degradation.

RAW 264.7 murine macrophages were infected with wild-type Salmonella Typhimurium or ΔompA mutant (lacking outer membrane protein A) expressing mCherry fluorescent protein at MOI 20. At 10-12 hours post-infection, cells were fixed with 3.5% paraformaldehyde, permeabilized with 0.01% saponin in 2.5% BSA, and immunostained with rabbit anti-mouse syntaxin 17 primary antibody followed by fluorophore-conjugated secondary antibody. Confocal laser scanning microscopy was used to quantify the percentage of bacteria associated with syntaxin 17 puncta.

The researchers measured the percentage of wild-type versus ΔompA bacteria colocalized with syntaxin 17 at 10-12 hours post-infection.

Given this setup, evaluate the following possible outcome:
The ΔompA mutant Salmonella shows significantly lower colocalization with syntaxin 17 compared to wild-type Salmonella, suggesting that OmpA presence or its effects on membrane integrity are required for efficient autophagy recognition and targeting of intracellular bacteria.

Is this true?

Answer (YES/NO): NO